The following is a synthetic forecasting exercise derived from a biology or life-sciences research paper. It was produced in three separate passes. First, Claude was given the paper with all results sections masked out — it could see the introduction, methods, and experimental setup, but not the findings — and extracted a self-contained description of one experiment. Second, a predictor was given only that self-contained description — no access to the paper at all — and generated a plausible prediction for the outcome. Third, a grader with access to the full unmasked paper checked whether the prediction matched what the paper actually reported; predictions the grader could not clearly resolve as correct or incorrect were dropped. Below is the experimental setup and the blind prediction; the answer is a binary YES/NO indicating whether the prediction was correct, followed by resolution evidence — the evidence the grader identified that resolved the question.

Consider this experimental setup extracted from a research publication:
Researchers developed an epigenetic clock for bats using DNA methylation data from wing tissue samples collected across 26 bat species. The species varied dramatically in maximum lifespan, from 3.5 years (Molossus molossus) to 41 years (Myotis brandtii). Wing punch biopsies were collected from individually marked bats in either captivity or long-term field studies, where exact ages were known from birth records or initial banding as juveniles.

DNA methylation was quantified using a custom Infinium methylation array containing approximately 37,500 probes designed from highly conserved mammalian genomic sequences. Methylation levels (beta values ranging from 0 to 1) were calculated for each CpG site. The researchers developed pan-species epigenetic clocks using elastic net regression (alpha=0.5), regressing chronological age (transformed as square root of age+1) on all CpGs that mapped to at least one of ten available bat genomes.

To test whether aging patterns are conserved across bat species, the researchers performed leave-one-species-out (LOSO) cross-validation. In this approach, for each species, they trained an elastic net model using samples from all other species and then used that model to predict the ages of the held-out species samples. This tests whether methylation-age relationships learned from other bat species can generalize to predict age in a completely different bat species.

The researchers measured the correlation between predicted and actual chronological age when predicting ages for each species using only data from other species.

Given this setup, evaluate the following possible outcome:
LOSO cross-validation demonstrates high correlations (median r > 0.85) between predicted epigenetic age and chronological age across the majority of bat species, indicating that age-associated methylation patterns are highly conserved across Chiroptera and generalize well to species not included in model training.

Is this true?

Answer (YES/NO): NO